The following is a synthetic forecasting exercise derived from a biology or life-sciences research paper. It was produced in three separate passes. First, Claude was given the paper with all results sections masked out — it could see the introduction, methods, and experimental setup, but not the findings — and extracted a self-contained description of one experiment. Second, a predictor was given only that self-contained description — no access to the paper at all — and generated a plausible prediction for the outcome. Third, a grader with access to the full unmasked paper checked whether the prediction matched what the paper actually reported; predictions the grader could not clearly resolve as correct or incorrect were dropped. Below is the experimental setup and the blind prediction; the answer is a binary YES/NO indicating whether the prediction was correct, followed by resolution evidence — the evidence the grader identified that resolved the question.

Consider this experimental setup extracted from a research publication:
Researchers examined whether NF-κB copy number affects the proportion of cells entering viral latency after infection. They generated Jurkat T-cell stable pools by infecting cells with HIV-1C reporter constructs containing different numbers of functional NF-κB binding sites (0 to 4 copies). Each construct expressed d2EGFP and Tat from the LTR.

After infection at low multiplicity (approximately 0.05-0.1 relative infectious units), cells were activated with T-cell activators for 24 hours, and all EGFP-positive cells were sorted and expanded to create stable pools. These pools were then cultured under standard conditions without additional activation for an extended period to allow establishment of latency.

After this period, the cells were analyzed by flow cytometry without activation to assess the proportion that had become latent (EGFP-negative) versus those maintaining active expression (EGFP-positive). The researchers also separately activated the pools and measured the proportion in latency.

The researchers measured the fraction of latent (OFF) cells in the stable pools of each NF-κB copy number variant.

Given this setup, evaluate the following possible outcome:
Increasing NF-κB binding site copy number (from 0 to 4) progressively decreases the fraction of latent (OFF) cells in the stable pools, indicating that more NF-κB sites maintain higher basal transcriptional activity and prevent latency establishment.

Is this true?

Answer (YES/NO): NO